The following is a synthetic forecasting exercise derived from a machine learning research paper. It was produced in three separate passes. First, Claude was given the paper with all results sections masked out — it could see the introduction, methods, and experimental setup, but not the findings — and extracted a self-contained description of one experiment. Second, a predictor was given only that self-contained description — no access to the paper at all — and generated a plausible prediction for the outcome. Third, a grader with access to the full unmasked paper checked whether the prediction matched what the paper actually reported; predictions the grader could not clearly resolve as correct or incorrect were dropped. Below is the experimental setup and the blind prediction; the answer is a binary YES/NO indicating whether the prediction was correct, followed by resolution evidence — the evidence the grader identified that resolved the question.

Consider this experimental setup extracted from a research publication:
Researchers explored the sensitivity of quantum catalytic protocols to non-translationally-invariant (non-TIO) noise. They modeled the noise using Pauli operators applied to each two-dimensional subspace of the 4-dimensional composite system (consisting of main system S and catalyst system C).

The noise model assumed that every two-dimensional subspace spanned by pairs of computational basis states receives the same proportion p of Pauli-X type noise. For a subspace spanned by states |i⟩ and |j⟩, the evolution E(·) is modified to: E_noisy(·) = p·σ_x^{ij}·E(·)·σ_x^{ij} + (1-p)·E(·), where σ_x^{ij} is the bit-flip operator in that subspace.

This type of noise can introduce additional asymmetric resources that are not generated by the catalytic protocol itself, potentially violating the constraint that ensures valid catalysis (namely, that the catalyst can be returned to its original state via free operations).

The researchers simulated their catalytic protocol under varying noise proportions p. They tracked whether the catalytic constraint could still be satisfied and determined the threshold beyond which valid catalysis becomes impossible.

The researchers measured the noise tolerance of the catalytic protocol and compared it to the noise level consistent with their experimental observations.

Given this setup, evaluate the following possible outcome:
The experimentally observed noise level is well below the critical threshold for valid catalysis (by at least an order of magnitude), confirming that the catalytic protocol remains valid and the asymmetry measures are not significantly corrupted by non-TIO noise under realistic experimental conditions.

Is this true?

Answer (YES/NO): NO